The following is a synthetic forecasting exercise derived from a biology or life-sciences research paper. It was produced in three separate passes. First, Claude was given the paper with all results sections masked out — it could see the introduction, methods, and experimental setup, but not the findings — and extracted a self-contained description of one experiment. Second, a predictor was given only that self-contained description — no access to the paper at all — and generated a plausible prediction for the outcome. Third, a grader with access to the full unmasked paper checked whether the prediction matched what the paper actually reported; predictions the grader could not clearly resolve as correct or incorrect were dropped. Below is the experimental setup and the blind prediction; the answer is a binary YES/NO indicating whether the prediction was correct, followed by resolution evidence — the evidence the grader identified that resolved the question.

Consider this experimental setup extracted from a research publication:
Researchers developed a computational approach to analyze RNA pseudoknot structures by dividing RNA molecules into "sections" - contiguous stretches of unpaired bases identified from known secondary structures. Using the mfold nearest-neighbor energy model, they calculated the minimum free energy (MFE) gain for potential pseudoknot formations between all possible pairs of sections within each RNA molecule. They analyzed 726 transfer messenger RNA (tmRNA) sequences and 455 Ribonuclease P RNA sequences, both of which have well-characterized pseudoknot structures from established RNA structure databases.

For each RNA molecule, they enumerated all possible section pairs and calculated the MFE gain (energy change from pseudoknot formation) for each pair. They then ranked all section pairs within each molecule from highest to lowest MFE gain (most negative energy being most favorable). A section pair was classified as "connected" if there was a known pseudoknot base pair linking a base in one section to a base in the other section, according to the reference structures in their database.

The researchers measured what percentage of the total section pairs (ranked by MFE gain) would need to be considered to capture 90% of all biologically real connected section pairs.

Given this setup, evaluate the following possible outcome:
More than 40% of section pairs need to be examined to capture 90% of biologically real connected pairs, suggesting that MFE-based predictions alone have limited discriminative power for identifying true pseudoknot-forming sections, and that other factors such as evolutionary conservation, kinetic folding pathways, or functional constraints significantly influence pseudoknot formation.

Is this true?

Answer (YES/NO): NO